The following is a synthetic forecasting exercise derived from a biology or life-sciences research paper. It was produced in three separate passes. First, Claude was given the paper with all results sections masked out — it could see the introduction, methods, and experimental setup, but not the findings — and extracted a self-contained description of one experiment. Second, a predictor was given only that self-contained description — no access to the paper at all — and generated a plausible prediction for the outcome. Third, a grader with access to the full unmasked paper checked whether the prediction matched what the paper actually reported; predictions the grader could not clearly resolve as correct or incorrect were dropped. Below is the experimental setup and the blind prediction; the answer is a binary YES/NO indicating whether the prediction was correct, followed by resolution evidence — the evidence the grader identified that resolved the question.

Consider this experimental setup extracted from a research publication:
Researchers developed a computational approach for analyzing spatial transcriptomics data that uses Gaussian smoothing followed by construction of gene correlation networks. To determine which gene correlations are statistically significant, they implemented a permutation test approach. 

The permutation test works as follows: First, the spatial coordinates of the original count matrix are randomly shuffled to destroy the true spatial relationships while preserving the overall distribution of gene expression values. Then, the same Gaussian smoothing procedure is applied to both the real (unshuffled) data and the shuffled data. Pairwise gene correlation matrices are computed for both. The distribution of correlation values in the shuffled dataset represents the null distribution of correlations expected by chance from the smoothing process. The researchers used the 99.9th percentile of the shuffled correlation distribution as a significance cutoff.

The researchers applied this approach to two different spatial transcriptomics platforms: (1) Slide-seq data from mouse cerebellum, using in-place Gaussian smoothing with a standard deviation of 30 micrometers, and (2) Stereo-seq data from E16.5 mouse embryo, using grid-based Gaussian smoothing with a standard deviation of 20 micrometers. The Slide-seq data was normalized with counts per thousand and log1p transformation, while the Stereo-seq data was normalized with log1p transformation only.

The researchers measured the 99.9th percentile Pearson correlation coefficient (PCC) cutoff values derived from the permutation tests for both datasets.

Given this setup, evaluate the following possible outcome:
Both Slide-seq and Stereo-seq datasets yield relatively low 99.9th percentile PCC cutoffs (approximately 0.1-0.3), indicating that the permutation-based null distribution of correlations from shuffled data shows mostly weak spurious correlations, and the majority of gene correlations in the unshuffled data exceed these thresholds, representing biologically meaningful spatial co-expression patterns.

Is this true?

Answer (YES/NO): NO